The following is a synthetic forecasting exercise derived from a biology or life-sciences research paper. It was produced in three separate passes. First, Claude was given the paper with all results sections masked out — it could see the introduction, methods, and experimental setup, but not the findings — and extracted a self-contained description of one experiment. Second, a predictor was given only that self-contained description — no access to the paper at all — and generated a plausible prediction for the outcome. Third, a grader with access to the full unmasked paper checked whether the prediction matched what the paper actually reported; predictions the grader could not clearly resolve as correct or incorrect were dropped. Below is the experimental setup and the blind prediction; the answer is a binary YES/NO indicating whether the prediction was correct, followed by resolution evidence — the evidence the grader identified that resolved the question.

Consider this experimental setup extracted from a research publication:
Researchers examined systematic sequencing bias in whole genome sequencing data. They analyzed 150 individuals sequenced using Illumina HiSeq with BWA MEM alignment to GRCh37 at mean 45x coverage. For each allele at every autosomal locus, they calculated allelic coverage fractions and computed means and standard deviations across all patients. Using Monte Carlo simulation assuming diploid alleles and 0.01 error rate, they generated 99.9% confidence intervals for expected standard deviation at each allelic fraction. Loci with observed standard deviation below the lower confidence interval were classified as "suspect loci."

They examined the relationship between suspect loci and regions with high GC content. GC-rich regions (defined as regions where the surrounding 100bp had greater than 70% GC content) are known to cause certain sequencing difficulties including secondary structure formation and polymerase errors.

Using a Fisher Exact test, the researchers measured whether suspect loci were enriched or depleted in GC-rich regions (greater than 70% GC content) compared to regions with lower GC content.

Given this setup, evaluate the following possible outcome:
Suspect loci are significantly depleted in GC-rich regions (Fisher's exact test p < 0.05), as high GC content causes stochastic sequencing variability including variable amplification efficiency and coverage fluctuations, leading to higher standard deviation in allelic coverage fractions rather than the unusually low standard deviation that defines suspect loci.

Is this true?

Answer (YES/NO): NO